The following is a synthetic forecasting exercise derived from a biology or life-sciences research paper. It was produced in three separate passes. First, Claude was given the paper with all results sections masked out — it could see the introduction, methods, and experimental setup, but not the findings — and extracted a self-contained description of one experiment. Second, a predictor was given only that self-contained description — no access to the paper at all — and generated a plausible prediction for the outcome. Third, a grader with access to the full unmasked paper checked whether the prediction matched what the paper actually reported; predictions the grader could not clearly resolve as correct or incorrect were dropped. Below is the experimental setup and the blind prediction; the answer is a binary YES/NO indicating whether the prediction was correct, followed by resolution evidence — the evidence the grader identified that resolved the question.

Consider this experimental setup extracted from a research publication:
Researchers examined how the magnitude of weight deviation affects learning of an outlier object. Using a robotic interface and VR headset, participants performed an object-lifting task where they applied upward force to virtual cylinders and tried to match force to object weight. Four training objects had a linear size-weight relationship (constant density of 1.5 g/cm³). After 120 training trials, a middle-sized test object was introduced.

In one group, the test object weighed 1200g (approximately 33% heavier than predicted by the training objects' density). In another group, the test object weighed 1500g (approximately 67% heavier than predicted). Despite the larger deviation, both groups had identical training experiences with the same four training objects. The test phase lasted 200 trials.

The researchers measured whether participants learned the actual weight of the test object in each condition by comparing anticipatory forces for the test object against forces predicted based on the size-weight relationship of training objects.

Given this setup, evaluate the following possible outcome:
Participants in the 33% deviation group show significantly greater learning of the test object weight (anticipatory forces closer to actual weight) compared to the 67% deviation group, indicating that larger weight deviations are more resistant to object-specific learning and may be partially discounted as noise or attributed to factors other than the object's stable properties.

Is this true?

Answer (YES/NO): NO